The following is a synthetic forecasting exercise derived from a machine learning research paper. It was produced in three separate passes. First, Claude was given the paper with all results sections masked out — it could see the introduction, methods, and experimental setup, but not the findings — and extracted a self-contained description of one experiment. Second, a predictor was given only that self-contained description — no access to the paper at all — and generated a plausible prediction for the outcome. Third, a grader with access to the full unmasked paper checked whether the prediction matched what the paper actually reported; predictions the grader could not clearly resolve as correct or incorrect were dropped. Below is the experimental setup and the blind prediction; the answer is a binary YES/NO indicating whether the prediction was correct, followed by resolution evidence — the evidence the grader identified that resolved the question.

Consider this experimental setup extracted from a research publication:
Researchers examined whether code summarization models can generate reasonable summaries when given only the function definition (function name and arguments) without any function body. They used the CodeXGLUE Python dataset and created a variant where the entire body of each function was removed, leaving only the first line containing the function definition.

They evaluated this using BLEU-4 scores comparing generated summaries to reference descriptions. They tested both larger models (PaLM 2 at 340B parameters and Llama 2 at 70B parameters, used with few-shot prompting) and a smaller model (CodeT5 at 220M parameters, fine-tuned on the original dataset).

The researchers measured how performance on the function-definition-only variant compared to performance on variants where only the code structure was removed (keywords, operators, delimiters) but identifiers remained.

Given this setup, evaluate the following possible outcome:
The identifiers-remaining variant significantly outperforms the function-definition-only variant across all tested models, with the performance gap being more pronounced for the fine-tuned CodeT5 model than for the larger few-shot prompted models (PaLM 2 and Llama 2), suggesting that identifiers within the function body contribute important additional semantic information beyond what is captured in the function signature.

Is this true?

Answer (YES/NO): NO